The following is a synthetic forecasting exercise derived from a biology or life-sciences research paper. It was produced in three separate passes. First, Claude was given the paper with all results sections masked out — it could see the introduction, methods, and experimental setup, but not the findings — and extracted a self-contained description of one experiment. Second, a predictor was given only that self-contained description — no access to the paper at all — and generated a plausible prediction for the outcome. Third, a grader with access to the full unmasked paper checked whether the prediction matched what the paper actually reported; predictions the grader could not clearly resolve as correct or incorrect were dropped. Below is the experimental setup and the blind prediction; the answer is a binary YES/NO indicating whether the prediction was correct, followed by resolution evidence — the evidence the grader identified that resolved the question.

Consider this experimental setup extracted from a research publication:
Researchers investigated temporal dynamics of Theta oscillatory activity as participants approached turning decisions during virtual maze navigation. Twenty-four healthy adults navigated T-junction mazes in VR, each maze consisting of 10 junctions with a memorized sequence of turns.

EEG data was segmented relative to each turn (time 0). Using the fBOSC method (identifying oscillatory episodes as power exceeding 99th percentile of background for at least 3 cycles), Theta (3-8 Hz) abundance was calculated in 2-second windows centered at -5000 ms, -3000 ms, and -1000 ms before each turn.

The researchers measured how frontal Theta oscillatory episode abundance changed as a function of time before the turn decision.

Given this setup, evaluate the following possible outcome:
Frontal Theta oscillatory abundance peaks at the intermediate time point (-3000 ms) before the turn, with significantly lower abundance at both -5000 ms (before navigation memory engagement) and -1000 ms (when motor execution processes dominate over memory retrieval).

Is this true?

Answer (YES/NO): NO